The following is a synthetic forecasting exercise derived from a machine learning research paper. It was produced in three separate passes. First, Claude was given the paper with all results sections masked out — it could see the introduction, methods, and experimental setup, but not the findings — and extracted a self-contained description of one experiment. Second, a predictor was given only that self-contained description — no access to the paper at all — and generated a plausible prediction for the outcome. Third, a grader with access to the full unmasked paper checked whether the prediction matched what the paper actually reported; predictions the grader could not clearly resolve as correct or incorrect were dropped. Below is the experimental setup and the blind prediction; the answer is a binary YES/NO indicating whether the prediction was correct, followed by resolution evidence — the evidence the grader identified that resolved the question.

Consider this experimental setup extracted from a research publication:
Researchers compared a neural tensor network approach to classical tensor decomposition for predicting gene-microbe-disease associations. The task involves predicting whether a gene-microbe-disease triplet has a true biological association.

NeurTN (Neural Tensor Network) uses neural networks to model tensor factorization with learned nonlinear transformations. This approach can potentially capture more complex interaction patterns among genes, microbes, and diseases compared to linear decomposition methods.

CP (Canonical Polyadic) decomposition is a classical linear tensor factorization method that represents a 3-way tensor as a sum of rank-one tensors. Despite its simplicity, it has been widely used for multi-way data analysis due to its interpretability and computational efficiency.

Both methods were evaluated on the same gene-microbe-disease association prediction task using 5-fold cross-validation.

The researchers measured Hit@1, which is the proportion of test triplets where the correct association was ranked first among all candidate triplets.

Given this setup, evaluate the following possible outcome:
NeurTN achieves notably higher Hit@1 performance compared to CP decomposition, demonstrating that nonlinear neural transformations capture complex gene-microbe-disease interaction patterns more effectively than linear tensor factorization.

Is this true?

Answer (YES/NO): NO